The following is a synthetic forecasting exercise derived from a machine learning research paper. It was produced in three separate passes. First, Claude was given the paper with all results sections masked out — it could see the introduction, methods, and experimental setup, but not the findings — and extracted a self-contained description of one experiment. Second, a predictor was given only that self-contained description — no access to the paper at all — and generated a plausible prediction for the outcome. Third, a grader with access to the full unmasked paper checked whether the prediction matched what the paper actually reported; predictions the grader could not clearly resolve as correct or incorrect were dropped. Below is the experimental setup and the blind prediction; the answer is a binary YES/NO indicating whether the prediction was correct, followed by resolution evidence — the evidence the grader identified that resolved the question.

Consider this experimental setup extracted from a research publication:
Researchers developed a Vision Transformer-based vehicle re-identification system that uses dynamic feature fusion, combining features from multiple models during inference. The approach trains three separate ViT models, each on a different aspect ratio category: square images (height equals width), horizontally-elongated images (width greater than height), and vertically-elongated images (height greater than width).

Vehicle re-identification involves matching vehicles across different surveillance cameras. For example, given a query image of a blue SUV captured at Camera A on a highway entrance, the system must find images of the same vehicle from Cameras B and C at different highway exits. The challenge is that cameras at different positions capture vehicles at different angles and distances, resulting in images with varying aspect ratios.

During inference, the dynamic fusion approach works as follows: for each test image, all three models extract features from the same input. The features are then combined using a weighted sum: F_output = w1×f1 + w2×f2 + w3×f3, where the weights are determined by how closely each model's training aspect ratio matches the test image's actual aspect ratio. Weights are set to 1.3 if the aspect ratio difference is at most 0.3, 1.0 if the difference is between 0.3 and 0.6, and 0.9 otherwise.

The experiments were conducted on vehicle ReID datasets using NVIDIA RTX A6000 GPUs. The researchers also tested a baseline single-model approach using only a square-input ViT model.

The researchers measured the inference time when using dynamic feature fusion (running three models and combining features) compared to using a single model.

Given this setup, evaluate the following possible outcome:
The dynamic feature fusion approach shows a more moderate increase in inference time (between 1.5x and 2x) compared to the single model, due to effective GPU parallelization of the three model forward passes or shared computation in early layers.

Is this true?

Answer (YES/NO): NO